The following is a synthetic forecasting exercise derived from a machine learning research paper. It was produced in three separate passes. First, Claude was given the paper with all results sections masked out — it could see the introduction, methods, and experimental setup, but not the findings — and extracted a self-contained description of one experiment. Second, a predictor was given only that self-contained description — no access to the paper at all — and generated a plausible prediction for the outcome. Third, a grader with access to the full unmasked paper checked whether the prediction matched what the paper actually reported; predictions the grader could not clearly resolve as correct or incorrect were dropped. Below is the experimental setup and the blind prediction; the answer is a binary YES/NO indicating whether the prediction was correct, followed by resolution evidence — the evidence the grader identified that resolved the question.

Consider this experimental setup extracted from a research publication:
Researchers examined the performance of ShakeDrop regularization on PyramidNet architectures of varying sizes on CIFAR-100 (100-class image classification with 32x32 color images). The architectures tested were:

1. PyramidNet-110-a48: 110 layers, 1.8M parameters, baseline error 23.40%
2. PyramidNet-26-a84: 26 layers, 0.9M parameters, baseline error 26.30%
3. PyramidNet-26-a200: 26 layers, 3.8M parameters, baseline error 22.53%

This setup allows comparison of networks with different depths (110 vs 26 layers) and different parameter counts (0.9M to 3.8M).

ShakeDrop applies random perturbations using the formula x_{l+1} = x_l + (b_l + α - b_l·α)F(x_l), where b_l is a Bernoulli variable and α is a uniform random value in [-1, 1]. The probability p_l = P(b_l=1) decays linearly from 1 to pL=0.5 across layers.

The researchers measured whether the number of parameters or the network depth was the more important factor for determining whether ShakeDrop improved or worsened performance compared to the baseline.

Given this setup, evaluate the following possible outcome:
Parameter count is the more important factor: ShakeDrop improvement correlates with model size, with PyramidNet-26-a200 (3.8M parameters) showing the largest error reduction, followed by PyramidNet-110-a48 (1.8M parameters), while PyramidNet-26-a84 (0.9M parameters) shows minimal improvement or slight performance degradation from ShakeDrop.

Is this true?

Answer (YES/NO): NO